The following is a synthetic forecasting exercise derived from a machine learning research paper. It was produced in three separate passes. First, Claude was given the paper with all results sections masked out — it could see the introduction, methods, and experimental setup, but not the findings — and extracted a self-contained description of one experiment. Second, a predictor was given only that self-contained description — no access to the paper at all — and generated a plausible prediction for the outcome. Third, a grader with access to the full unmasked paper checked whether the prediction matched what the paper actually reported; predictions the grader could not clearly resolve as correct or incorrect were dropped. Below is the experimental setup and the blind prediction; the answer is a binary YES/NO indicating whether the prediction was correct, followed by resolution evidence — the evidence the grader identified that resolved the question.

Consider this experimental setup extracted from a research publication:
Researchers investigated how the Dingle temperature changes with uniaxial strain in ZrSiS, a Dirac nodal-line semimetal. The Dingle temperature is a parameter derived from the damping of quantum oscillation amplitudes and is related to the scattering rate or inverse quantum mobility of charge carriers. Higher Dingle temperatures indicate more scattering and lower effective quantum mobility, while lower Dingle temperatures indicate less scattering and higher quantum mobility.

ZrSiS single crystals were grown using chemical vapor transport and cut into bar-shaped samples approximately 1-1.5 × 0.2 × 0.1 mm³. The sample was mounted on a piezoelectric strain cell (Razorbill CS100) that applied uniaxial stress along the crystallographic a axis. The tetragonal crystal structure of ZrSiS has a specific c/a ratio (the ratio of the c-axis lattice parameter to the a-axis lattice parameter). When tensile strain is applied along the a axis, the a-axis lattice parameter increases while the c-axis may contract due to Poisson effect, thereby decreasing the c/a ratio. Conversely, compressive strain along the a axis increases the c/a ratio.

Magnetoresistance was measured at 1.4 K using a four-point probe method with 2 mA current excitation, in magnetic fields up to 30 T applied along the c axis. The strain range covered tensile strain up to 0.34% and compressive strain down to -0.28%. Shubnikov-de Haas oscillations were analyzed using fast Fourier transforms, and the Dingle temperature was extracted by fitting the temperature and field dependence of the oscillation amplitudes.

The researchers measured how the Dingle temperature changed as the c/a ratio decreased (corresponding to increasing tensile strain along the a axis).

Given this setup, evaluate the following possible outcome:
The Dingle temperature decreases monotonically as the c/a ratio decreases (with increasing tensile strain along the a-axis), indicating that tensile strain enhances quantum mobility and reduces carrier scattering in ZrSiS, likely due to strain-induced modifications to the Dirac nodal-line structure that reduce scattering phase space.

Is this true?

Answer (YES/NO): NO